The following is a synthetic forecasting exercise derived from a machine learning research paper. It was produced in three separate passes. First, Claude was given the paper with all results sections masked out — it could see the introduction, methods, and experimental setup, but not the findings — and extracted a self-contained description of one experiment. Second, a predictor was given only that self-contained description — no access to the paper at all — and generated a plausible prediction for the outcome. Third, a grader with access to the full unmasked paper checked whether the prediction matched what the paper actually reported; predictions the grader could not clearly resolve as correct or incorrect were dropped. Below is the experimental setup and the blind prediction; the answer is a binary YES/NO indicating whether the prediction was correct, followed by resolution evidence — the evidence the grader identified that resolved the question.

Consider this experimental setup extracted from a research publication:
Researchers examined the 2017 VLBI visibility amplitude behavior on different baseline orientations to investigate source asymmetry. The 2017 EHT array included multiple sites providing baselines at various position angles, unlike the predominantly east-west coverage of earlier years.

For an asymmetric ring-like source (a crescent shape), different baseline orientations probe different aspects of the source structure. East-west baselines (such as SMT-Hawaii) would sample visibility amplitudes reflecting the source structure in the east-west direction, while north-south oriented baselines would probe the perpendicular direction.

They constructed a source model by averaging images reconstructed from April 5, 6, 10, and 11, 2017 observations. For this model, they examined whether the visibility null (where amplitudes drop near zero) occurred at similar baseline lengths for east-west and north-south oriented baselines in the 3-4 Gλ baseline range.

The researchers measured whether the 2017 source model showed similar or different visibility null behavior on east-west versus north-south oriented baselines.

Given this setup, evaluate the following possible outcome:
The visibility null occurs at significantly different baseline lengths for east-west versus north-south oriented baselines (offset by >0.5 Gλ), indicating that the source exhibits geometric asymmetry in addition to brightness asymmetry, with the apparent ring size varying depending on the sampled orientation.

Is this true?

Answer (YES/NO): NO